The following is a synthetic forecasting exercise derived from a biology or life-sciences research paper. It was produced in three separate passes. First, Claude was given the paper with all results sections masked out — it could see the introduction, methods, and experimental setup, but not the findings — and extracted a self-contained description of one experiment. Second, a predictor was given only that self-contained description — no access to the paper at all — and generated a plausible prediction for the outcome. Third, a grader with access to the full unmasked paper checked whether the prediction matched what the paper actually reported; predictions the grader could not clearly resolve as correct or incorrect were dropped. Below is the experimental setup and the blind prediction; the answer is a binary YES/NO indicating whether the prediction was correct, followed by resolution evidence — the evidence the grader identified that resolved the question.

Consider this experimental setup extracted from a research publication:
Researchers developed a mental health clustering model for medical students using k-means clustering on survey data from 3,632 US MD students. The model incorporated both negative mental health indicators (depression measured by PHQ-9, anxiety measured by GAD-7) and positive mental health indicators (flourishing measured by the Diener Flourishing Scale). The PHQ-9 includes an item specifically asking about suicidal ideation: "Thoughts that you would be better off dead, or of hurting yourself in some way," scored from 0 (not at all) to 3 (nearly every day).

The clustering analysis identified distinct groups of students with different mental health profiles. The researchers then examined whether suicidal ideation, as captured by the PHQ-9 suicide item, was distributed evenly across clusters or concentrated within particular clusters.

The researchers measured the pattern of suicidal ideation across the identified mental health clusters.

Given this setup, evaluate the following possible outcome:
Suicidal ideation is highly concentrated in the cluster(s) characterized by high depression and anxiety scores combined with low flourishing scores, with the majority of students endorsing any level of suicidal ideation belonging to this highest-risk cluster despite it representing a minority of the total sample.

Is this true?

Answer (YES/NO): YES